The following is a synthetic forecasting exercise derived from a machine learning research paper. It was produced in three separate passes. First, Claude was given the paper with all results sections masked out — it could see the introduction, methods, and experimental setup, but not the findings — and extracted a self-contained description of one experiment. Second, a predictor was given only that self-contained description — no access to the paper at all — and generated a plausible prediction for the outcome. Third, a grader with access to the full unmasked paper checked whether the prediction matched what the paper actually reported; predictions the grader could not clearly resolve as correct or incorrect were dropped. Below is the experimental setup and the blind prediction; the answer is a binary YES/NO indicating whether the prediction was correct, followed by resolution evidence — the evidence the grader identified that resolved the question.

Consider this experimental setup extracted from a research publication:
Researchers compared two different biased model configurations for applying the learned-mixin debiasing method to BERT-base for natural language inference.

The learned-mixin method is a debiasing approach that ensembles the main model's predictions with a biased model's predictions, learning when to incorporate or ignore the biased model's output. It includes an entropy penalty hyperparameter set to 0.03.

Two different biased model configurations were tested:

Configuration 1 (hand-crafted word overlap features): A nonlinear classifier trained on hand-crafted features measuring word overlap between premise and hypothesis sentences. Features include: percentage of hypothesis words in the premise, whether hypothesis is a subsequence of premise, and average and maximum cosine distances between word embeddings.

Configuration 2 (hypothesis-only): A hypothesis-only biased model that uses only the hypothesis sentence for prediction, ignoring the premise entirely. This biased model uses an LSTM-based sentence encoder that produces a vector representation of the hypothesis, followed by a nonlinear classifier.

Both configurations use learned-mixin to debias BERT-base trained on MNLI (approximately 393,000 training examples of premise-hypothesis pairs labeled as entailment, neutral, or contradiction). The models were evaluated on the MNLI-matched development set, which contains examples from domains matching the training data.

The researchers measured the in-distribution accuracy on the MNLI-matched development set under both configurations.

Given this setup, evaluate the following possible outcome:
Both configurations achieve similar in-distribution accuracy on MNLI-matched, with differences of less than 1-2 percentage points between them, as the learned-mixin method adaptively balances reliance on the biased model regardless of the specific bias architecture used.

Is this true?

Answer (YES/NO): NO